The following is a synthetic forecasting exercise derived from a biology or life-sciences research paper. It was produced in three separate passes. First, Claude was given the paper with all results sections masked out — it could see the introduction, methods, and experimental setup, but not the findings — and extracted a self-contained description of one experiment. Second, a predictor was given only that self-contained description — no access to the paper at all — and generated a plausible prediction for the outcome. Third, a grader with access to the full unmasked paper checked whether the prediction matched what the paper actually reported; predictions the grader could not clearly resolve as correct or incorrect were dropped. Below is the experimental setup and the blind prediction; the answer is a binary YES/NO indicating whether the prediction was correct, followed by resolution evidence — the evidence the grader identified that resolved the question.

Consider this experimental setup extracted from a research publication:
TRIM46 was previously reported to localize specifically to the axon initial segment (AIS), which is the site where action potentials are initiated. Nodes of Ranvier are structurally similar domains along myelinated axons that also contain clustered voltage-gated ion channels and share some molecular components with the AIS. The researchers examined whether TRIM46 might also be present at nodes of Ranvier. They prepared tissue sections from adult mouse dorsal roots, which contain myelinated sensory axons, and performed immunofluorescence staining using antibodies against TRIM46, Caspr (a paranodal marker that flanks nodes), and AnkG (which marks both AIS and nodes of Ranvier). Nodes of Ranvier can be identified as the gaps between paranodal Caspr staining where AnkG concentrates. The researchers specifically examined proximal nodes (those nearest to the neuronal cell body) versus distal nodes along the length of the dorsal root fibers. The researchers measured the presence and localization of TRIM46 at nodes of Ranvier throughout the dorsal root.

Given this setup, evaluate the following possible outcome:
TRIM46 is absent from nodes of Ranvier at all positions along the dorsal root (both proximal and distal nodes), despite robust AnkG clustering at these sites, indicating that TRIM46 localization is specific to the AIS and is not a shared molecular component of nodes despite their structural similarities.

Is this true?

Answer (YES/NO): NO